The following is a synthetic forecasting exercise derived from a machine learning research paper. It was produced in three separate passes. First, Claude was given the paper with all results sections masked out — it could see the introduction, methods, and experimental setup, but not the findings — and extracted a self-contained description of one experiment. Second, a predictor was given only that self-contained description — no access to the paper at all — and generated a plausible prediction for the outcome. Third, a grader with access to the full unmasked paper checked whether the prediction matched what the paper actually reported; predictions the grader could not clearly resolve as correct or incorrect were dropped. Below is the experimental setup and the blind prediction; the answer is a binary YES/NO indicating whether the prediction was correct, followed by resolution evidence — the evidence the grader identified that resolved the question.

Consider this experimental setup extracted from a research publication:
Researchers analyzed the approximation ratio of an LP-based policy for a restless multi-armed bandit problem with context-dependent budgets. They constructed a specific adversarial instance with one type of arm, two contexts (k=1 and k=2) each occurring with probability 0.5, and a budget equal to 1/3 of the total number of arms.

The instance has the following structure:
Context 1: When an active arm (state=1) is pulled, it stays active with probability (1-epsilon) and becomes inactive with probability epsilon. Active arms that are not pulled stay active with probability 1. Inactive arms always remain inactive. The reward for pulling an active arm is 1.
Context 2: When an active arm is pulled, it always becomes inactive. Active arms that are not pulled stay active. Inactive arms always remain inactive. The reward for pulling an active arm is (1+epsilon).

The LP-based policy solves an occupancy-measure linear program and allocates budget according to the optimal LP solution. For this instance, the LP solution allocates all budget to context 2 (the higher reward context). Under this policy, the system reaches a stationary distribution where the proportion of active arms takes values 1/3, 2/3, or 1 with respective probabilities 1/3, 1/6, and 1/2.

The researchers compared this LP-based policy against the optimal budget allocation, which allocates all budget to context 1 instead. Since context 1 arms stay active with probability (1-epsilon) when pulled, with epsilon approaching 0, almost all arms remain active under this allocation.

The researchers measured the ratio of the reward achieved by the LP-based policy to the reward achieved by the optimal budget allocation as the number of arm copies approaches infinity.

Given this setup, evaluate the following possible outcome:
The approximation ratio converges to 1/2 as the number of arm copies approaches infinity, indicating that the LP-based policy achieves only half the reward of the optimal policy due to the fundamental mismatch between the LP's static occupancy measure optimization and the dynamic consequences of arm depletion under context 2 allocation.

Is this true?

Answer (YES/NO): NO